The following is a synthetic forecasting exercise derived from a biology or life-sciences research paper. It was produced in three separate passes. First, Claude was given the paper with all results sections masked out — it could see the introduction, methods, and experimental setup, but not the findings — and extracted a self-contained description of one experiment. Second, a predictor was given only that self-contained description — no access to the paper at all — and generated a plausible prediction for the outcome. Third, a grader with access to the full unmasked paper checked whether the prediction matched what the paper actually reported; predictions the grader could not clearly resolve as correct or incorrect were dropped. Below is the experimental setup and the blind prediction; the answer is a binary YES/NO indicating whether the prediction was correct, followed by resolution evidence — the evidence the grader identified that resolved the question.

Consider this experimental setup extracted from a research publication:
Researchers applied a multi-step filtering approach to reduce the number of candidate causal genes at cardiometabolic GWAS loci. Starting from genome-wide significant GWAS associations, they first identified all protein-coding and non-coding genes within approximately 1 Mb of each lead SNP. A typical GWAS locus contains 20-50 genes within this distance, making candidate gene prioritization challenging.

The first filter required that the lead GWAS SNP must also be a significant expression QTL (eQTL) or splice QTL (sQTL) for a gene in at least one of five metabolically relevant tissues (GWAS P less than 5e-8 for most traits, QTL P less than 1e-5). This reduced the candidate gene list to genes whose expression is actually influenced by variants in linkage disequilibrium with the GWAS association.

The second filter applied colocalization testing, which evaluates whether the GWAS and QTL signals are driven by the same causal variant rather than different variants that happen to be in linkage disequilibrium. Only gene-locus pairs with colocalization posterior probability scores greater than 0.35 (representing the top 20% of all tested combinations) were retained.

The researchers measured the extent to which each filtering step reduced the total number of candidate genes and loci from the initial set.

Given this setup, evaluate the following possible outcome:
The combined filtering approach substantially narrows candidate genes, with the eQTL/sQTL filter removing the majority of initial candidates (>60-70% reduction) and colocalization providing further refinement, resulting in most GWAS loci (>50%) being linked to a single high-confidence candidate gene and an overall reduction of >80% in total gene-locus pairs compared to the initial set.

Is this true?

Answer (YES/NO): NO